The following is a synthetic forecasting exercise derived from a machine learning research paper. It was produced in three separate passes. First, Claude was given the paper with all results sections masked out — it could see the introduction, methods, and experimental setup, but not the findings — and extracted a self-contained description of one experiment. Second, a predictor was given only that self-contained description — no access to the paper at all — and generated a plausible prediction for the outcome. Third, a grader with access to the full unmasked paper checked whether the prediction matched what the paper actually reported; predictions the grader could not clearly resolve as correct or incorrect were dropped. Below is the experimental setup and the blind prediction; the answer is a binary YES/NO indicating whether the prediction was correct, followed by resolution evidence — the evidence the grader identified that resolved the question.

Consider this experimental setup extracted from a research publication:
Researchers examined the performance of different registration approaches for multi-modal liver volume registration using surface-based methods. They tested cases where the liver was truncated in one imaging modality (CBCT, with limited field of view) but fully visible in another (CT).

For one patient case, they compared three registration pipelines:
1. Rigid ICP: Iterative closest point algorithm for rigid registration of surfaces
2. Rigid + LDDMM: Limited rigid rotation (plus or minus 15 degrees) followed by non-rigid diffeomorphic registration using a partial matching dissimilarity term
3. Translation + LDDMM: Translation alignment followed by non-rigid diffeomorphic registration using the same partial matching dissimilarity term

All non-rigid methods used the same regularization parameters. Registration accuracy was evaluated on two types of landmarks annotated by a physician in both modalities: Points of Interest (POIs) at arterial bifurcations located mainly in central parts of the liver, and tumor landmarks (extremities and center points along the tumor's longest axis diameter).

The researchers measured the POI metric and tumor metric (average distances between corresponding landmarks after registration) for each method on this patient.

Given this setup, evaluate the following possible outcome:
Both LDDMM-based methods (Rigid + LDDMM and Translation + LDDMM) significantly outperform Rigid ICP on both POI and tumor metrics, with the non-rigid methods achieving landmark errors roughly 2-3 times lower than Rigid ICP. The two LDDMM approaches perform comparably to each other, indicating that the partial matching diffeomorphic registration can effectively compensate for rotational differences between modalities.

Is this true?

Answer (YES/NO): NO